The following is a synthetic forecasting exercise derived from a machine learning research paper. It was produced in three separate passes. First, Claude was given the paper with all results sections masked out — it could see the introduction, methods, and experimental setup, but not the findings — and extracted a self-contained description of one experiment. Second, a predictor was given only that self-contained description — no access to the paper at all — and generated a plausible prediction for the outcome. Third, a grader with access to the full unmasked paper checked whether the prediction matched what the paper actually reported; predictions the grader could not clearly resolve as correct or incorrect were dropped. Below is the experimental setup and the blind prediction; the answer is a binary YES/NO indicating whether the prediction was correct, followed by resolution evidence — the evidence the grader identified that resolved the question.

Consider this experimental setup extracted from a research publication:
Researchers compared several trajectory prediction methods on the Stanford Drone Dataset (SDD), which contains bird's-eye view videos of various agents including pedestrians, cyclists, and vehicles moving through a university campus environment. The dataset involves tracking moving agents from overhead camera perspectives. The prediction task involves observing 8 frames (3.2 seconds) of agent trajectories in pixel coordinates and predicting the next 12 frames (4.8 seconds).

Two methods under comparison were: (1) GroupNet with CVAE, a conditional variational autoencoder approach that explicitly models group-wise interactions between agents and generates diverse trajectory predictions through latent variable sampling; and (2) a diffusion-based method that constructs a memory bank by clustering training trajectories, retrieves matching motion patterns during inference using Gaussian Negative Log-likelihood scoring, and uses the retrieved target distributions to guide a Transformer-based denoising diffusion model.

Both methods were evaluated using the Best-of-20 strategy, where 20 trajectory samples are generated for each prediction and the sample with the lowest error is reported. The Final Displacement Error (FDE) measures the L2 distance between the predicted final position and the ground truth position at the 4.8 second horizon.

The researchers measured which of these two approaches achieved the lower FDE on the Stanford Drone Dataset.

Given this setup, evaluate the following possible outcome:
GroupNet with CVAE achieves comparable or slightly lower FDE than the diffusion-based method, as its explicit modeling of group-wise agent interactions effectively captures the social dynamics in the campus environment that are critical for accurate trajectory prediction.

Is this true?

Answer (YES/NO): YES